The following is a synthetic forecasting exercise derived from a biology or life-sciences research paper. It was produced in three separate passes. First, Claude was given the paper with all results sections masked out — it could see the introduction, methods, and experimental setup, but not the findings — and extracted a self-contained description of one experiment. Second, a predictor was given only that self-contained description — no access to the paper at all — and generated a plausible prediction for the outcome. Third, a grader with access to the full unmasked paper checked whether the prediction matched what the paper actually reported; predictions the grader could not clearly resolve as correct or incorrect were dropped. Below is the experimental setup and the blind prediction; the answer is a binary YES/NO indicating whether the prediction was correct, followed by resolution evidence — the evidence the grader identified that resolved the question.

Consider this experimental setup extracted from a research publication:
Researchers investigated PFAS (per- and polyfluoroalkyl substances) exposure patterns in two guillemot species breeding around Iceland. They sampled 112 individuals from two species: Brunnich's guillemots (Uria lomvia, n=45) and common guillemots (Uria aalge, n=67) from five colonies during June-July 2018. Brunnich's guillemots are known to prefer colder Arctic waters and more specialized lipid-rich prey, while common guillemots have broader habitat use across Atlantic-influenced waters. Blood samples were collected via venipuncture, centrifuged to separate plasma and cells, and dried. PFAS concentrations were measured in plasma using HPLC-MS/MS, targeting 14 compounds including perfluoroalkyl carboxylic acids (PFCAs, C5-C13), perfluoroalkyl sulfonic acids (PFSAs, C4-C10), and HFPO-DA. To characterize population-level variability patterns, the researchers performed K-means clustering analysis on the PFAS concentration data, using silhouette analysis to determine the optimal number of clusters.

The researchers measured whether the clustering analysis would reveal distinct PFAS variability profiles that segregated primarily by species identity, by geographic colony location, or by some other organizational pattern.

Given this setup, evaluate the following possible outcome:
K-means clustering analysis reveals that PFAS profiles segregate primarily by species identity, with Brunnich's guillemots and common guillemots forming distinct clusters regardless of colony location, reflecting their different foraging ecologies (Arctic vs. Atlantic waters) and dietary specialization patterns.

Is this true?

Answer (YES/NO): NO